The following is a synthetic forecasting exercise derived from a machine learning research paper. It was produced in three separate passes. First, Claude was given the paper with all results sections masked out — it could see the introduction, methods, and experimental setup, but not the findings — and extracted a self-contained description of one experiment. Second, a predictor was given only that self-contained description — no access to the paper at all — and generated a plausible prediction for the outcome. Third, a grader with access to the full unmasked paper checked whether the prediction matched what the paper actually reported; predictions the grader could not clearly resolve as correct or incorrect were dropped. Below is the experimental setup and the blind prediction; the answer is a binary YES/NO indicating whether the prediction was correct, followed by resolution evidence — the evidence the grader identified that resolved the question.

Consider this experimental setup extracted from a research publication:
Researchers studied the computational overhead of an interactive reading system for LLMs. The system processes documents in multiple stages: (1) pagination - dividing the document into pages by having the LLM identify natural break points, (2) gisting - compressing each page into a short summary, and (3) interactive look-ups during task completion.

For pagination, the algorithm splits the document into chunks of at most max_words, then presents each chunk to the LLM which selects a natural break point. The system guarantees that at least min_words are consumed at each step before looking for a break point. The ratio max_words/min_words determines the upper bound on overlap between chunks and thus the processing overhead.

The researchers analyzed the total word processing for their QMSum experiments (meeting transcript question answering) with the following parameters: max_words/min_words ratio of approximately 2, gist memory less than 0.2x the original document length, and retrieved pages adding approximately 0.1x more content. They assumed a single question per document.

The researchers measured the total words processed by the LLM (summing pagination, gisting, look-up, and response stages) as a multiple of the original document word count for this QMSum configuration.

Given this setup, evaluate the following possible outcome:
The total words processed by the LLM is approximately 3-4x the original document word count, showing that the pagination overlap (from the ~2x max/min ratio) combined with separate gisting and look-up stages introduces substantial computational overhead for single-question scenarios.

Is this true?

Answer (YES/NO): YES